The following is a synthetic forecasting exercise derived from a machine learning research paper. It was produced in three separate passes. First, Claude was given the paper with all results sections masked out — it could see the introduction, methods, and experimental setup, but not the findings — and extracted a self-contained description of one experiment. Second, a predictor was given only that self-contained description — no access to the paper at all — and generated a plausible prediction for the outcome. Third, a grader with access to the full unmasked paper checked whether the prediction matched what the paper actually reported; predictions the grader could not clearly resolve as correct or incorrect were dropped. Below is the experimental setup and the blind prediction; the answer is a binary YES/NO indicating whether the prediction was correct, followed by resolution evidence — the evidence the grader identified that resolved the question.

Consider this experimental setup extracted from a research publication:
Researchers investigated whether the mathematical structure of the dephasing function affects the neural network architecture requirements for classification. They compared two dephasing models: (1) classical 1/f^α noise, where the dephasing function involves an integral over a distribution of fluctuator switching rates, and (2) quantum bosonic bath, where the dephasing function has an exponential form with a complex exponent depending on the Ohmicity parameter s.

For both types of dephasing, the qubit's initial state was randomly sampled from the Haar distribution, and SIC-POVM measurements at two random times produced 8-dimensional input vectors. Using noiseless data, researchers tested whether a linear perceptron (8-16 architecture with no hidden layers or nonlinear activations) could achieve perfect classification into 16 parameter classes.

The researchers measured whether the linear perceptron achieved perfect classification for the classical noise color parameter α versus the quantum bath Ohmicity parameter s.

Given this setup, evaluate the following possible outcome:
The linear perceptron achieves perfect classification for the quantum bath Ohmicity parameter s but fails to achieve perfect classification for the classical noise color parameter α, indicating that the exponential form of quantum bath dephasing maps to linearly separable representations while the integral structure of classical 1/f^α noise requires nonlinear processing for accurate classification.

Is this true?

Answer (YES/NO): NO